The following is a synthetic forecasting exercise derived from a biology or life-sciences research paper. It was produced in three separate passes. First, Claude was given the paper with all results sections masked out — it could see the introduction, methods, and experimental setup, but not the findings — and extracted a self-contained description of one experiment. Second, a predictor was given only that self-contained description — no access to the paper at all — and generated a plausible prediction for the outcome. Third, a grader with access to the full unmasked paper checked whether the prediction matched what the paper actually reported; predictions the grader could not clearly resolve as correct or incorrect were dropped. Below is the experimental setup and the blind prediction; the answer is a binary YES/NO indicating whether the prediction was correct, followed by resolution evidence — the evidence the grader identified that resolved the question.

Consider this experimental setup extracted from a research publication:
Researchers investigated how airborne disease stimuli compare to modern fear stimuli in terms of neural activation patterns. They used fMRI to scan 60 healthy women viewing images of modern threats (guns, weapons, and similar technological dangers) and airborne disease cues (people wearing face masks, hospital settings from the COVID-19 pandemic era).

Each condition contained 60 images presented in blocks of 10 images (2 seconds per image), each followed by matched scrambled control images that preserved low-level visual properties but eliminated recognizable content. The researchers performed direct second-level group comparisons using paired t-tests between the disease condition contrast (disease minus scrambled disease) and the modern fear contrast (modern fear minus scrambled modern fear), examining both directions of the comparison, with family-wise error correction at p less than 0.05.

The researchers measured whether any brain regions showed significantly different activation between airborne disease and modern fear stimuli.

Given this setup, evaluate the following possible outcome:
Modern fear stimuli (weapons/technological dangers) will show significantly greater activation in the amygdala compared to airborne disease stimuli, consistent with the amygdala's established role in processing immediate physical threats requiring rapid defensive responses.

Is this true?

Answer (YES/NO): NO